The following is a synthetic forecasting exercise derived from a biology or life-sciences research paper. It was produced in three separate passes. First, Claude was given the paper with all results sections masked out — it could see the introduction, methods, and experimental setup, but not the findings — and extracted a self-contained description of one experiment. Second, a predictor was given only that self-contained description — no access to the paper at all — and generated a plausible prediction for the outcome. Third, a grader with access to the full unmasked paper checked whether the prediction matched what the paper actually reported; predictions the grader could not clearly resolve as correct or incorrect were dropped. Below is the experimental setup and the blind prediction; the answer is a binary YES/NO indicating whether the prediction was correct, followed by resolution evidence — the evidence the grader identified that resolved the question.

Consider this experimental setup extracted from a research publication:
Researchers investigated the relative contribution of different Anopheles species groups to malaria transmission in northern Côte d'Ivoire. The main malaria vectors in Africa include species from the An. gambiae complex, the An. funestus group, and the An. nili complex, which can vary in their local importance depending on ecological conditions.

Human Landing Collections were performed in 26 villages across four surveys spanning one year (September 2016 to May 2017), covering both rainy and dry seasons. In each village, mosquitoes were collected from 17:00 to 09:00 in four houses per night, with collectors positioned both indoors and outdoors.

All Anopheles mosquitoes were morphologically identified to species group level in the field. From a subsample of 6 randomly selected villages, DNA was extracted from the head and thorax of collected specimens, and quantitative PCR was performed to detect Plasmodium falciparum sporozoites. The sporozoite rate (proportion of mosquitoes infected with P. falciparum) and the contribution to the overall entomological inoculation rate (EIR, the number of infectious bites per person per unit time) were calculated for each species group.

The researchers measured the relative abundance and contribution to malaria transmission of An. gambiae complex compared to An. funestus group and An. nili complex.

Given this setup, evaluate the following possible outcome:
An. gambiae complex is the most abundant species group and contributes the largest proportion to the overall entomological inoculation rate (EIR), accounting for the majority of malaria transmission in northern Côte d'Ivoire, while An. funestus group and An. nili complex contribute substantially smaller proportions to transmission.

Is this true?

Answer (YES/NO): YES